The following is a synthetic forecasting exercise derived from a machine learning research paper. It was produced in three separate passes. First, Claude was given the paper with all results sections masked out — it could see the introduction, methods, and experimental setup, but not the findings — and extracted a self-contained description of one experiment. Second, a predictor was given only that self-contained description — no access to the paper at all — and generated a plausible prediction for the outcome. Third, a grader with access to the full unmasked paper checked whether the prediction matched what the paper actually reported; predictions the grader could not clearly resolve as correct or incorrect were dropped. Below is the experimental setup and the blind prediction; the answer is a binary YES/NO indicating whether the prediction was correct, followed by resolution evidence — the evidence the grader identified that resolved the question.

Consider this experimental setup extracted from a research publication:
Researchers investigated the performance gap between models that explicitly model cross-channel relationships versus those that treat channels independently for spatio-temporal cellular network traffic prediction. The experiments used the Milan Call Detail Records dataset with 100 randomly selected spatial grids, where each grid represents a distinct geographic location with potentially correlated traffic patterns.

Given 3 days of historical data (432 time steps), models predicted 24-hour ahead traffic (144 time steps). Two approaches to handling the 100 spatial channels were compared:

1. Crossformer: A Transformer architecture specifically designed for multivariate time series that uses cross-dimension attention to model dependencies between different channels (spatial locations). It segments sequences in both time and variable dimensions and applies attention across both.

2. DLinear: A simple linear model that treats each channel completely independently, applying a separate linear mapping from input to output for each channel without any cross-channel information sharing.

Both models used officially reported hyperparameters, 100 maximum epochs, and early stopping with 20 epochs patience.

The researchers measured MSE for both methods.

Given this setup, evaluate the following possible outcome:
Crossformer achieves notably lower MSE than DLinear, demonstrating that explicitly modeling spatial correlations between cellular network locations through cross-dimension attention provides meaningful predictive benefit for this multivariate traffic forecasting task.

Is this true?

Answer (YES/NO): NO